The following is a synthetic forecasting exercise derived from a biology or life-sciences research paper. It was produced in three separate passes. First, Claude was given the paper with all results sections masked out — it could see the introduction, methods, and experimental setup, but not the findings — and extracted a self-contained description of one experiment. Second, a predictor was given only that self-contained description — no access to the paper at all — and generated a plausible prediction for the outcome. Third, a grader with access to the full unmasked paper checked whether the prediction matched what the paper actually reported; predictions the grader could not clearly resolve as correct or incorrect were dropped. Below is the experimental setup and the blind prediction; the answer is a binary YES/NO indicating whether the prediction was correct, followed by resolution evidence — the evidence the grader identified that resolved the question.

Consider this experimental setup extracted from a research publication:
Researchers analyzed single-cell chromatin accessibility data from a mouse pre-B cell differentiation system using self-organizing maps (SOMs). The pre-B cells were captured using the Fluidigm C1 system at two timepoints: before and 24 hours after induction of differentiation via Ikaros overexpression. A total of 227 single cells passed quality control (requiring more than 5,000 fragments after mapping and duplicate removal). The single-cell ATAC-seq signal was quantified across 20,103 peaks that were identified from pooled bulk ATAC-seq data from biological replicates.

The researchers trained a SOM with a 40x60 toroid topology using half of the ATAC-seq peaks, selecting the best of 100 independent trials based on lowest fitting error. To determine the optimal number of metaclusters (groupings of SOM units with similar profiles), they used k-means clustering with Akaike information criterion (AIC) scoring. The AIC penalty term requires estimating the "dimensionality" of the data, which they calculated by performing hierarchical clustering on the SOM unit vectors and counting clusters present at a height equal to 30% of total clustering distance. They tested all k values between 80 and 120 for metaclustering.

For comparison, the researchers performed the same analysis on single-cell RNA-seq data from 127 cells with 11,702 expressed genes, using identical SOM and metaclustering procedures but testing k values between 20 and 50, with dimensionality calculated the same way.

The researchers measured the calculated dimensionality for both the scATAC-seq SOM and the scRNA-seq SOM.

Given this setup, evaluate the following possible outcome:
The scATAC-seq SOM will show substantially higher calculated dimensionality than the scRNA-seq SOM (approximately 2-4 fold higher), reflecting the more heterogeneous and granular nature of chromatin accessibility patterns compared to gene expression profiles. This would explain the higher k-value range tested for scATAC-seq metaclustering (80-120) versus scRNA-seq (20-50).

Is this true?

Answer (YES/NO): NO